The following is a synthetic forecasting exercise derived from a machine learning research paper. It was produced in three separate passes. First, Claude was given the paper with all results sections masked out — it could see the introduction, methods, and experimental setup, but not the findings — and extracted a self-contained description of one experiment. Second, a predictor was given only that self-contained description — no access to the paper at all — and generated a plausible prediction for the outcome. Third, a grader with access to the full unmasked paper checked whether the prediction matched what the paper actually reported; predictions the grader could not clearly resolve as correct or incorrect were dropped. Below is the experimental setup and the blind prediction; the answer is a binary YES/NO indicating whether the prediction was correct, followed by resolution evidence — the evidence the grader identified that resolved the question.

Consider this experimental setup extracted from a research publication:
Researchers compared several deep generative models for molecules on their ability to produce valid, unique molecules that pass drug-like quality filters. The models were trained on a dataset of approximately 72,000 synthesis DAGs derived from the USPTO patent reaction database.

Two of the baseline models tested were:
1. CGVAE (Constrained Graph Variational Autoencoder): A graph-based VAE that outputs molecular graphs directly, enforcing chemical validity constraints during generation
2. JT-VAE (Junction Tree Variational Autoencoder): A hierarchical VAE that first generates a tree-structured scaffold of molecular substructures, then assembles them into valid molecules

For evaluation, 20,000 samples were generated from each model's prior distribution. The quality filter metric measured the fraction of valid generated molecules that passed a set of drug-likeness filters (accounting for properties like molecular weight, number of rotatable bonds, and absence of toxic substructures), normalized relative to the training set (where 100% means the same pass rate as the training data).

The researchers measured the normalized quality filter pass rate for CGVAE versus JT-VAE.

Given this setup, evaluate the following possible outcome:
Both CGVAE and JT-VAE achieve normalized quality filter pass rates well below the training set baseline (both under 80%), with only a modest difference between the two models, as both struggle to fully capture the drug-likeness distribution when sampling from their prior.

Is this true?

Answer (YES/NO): NO